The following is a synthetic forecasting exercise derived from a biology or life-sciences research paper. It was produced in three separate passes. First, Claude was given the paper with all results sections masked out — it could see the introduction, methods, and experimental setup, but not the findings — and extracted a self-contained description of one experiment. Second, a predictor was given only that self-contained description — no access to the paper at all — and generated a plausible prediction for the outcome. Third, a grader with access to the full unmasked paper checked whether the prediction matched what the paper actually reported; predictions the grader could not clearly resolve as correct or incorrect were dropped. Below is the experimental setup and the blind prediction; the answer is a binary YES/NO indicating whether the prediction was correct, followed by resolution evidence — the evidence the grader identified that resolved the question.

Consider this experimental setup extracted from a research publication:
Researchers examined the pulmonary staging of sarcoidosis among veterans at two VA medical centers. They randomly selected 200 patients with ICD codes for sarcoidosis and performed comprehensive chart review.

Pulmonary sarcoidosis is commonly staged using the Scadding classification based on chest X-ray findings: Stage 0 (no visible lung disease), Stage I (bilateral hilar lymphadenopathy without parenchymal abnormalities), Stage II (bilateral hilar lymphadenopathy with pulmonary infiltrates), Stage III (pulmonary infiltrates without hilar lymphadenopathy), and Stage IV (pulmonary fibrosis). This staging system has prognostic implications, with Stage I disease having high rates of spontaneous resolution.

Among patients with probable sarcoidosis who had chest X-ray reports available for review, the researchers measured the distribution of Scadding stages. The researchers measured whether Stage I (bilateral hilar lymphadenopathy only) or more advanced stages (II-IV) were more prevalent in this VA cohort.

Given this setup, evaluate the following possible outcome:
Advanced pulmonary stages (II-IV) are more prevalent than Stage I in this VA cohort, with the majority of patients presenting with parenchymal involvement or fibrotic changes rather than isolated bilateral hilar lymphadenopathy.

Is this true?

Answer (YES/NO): YES